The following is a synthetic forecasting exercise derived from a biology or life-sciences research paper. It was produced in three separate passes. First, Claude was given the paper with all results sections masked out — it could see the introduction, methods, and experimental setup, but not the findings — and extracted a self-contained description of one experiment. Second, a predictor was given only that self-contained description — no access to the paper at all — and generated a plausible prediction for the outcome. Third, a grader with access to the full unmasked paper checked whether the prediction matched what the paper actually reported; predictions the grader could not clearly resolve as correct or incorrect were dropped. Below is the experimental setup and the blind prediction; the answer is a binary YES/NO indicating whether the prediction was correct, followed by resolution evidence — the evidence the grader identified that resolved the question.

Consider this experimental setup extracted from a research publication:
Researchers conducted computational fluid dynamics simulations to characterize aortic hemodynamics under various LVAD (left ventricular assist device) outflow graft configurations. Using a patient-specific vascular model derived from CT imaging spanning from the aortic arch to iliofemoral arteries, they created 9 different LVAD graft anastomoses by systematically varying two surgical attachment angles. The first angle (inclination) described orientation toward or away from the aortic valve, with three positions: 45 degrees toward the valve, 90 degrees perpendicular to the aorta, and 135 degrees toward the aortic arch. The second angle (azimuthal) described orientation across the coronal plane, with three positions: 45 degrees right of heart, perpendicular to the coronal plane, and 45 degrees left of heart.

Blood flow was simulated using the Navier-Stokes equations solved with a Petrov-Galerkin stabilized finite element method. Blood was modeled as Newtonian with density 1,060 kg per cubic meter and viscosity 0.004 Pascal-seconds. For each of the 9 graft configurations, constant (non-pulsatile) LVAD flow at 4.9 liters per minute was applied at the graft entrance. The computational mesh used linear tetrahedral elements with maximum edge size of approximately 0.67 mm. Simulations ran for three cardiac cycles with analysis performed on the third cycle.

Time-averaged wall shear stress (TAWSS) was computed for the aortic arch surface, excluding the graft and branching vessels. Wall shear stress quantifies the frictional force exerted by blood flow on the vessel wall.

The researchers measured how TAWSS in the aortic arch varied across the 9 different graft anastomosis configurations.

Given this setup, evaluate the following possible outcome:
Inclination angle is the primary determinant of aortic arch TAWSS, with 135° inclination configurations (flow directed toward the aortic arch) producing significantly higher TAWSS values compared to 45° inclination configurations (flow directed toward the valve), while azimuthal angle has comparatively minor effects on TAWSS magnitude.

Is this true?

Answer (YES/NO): NO